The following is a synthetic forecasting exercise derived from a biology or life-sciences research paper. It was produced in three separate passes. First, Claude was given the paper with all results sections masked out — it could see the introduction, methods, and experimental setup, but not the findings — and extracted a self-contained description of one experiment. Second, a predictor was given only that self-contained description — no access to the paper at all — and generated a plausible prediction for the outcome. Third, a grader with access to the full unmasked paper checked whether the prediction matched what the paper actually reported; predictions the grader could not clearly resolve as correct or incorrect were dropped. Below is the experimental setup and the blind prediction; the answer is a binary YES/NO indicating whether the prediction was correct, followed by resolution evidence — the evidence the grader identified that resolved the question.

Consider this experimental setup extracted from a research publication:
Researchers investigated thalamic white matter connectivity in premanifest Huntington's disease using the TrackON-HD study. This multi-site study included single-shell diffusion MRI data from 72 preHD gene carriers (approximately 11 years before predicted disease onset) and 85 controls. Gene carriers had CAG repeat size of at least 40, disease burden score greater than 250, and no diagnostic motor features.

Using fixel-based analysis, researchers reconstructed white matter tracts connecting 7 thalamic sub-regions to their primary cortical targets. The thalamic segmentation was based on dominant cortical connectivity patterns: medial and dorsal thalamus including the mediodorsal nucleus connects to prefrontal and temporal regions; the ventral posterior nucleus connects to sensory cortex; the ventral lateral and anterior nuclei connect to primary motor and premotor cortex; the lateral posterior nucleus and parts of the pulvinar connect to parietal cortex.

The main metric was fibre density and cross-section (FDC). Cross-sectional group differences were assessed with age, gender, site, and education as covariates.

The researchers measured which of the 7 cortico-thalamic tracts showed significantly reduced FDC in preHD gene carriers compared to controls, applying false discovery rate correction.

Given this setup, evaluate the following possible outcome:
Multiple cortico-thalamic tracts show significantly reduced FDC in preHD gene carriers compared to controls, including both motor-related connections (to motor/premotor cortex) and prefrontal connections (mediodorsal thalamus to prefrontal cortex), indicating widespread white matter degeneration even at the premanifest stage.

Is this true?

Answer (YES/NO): NO